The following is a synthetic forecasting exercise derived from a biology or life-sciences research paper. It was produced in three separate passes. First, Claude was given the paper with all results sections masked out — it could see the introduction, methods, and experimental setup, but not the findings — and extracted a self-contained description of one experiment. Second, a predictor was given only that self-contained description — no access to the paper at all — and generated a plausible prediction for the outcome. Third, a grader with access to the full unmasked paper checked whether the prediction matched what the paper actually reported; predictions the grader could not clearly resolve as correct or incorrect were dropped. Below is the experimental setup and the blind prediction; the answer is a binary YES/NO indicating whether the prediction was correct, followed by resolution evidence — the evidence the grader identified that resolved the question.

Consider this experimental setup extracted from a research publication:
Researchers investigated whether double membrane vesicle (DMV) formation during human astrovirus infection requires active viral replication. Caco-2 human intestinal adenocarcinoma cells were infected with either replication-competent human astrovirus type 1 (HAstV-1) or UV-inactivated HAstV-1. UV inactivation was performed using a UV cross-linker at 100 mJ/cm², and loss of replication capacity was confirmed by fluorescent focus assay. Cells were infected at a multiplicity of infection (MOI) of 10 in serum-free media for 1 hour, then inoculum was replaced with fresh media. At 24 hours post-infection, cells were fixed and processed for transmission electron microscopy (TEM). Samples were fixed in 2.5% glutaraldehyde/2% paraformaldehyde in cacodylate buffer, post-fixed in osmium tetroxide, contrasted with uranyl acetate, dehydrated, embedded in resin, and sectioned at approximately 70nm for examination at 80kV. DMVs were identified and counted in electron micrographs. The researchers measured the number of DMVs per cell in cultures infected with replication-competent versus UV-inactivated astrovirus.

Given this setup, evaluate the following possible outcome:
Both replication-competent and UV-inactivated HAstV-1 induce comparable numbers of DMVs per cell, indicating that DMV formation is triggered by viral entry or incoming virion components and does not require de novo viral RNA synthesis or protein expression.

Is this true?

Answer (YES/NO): NO